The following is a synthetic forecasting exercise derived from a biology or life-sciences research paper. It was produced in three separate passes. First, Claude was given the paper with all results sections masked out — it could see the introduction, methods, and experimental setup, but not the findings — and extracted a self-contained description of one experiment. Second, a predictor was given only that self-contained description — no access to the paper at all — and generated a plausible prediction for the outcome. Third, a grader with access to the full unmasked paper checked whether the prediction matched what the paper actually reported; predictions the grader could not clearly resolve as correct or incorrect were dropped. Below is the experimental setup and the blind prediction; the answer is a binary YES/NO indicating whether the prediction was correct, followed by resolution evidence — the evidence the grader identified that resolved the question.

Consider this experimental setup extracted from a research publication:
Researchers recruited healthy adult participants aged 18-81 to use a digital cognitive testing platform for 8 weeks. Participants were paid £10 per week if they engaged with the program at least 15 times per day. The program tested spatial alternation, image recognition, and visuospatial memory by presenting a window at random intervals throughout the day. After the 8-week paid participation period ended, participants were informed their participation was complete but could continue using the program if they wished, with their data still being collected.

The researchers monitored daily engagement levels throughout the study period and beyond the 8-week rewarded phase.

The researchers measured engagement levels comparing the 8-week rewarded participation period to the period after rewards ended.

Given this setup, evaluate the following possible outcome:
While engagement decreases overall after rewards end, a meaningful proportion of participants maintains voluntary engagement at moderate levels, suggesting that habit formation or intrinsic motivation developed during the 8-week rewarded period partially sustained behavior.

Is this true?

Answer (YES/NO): NO